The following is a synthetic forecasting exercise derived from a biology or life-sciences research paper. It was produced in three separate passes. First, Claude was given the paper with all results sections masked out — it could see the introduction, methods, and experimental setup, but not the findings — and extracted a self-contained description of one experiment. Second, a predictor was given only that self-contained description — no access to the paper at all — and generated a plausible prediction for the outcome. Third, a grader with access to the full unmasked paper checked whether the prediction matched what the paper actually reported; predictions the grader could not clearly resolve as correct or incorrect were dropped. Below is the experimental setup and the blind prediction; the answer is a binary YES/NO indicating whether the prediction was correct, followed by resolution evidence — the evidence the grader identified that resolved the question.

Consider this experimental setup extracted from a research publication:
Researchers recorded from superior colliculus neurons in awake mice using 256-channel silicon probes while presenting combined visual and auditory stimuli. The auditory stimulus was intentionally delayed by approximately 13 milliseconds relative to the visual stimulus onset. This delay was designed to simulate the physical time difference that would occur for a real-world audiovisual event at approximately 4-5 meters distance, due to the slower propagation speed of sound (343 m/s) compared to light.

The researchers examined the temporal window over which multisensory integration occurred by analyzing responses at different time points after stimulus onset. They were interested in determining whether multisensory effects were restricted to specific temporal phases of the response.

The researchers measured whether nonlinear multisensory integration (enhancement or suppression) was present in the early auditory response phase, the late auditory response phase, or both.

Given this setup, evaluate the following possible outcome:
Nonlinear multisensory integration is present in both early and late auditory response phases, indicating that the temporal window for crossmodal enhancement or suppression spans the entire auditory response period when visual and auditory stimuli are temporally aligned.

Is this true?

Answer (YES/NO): NO